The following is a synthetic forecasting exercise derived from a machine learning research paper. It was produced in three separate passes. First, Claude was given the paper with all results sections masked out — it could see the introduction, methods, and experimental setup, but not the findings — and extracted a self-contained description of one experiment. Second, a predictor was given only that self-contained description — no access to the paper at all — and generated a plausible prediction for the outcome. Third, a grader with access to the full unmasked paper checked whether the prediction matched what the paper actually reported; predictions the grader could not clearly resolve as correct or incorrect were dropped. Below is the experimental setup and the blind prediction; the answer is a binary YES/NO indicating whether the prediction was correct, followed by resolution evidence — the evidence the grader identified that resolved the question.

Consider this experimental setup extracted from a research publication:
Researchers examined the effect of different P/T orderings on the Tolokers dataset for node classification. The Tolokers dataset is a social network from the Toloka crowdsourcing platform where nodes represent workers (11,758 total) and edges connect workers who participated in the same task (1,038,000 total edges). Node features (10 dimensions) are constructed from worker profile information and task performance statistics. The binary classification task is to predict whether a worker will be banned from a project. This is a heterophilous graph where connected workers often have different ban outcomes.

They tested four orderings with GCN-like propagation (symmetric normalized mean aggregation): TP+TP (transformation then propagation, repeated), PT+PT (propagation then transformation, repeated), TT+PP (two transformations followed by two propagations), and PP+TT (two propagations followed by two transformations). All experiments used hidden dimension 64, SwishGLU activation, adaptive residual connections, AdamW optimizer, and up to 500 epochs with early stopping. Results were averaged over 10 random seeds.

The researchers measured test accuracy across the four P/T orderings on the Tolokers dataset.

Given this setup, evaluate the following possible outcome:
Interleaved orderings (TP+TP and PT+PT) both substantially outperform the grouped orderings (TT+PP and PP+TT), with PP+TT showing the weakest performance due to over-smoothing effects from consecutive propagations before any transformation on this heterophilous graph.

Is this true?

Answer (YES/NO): YES